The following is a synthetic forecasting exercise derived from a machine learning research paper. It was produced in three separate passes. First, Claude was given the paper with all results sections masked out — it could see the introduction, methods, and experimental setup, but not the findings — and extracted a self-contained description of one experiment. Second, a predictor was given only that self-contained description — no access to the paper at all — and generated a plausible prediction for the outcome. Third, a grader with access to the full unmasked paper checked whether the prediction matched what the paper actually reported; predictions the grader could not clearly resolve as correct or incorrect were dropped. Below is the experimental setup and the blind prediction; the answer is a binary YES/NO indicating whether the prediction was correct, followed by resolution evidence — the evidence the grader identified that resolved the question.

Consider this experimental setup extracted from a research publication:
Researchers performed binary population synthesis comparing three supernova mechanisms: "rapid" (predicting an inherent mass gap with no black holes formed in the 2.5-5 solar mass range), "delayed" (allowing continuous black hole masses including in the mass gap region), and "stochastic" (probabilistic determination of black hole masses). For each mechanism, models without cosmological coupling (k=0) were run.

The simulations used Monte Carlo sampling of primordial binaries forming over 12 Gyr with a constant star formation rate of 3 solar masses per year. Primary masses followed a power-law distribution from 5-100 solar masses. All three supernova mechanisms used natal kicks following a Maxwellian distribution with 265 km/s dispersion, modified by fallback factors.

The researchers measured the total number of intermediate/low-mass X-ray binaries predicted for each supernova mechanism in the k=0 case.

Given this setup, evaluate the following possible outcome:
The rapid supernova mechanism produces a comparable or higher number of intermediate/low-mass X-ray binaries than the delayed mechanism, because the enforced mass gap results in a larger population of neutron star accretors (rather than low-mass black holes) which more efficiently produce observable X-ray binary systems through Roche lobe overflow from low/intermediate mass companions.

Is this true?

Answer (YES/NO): NO